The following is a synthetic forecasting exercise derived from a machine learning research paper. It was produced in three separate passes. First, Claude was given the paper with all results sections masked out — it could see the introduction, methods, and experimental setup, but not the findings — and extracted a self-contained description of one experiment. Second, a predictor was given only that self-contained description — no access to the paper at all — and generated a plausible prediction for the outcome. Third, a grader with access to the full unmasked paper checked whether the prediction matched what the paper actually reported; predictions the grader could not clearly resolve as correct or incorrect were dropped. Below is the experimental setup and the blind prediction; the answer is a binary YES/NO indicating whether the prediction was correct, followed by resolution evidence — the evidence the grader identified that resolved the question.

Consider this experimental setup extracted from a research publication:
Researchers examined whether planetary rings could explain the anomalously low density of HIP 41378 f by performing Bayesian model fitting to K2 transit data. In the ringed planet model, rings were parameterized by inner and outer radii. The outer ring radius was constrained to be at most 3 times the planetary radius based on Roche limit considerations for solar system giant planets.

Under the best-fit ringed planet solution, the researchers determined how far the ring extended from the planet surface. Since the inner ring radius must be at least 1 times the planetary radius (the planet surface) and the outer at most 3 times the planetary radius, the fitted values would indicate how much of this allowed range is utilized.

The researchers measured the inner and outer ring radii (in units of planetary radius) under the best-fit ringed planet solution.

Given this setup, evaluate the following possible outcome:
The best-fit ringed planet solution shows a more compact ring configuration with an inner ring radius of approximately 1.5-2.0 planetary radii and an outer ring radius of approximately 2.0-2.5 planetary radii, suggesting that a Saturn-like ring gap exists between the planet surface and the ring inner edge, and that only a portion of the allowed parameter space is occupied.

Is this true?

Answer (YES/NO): NO